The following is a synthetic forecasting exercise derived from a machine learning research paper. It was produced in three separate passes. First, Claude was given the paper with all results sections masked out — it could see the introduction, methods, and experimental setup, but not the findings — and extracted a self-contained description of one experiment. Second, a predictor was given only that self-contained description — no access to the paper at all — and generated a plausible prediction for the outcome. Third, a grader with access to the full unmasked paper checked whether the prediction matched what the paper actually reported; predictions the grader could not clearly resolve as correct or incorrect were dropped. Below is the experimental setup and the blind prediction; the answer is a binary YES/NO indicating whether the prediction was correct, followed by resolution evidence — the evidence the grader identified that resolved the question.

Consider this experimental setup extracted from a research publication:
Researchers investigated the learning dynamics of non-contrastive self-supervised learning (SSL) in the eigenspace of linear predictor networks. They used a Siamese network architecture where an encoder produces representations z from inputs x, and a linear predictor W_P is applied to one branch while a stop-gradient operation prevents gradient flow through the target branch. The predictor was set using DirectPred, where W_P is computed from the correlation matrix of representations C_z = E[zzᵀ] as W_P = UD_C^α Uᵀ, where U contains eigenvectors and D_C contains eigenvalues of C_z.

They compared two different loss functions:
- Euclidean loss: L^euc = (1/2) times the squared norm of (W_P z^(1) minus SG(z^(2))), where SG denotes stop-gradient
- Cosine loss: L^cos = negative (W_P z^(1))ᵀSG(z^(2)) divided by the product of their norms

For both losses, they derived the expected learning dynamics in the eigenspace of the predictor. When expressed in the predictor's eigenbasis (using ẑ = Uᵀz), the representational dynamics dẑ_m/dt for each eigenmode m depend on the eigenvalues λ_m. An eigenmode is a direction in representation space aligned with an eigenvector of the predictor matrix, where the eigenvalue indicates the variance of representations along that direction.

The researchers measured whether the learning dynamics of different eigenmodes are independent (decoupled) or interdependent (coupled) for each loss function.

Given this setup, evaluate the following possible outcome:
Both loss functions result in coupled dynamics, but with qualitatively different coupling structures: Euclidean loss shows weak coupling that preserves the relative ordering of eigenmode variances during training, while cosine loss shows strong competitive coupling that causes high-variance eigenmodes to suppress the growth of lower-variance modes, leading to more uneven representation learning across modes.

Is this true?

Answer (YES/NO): NO